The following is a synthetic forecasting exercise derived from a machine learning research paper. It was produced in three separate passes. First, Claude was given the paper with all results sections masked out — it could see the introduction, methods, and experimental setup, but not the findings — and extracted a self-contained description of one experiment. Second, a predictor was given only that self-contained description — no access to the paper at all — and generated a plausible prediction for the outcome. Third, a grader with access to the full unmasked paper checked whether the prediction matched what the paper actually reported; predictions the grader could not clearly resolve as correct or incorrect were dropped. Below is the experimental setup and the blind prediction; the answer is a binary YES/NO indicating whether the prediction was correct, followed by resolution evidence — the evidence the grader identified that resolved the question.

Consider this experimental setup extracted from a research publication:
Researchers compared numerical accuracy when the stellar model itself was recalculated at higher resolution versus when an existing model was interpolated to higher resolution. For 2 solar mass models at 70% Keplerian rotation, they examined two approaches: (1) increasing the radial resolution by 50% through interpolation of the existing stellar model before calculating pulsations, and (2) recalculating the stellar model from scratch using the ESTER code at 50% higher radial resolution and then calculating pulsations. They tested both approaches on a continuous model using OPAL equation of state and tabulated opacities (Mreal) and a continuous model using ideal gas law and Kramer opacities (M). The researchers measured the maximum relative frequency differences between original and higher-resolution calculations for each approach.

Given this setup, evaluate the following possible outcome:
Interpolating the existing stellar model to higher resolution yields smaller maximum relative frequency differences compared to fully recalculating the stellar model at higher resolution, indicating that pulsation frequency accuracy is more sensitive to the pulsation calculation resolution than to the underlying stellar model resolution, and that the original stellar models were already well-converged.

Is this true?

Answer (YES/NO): NO